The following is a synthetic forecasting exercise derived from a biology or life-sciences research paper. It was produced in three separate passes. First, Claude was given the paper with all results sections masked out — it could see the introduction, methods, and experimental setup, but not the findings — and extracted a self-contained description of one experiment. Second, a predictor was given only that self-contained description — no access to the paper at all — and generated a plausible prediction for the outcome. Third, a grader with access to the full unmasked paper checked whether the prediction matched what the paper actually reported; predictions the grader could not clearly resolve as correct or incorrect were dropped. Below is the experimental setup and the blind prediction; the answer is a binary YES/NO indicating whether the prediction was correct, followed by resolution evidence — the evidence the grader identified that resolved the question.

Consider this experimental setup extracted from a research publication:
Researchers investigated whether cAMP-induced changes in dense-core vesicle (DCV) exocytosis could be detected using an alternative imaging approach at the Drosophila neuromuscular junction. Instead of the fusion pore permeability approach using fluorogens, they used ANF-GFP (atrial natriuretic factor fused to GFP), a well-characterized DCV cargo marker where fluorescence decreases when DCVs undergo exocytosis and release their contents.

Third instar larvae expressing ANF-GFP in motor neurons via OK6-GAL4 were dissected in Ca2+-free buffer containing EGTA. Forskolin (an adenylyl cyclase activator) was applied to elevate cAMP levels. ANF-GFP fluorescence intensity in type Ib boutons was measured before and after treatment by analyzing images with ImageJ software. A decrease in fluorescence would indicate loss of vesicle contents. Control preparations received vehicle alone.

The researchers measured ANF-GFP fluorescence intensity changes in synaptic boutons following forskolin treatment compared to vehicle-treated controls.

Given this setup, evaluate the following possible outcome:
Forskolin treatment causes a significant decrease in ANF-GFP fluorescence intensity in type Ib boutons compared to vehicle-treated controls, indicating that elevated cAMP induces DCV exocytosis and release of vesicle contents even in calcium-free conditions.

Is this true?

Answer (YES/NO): YES